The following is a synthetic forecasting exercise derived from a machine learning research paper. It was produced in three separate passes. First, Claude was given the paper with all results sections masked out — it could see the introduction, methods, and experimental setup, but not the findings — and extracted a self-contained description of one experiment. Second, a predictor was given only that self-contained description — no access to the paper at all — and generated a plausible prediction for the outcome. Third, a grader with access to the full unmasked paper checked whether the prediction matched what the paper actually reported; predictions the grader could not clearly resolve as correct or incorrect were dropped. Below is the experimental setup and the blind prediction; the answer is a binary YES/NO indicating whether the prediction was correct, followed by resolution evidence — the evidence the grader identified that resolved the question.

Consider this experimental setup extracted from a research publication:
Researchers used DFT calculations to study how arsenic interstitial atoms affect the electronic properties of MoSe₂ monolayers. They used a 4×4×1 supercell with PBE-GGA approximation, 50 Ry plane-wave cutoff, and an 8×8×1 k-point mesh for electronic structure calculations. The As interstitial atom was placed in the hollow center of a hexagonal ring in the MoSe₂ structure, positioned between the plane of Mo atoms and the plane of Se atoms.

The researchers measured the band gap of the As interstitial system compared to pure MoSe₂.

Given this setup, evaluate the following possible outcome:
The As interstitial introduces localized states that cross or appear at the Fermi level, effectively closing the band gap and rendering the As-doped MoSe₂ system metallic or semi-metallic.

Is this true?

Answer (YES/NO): NO